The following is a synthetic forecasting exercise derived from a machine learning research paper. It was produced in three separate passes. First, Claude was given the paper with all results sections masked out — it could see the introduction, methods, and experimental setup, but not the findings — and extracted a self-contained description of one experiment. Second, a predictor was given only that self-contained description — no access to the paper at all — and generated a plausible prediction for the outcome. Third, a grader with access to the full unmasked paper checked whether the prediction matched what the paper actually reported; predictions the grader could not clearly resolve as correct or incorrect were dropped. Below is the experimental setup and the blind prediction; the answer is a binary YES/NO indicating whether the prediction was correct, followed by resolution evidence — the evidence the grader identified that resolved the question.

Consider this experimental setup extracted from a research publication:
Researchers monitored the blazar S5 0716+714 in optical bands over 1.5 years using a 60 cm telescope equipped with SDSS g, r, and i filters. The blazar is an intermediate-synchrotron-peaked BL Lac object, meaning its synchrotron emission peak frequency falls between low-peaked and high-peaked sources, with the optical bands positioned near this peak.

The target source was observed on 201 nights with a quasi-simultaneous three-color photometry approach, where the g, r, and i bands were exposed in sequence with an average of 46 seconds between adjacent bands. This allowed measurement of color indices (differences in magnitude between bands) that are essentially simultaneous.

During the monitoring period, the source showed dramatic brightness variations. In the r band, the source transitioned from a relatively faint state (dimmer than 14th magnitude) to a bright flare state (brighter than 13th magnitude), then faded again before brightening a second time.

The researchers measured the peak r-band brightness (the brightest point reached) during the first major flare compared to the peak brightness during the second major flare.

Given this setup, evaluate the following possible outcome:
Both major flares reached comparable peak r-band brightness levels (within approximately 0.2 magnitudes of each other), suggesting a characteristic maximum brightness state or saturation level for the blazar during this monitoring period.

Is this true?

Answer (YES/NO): NO